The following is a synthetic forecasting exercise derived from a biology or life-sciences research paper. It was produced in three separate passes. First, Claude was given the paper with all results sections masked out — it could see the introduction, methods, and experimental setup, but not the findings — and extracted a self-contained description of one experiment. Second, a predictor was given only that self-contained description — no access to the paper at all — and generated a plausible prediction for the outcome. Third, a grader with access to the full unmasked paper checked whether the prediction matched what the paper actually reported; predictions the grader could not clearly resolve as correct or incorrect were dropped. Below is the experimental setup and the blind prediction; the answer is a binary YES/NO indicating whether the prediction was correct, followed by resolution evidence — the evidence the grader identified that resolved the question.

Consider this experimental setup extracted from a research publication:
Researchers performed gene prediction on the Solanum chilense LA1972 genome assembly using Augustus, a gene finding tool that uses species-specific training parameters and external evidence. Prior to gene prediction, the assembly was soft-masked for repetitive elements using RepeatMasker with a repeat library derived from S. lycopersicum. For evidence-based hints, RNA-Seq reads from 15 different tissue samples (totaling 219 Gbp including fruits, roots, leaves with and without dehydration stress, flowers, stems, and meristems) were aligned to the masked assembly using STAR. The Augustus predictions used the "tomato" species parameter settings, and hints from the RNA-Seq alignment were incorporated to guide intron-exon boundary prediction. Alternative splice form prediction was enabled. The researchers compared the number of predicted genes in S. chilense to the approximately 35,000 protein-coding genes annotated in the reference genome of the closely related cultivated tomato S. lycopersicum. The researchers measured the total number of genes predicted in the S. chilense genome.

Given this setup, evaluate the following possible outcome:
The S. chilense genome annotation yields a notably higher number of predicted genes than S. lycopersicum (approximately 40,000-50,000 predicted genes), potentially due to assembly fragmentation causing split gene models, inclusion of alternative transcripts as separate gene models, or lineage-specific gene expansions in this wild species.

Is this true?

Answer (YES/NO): NO